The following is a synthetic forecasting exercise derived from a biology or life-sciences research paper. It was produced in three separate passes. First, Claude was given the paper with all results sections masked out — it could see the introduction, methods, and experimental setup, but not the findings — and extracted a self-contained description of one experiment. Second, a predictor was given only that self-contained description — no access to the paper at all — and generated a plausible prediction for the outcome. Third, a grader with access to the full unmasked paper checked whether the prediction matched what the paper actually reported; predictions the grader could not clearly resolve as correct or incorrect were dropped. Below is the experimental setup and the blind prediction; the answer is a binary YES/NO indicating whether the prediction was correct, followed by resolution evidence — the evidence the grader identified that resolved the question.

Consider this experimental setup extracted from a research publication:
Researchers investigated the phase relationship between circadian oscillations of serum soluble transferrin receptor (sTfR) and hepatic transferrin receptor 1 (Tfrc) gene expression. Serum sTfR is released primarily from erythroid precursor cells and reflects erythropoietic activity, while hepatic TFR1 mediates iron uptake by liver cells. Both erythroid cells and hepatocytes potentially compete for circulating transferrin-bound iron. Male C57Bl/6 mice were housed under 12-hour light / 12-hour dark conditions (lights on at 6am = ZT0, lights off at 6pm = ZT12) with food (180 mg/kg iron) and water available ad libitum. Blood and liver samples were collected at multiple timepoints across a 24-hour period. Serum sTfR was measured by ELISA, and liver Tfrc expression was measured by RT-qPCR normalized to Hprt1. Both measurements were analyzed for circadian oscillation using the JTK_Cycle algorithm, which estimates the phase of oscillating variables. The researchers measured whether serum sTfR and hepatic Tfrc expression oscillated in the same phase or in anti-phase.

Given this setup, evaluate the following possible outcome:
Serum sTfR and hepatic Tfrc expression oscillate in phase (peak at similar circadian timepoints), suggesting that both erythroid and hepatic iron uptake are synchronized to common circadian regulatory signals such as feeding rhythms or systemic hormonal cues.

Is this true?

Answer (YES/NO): NO